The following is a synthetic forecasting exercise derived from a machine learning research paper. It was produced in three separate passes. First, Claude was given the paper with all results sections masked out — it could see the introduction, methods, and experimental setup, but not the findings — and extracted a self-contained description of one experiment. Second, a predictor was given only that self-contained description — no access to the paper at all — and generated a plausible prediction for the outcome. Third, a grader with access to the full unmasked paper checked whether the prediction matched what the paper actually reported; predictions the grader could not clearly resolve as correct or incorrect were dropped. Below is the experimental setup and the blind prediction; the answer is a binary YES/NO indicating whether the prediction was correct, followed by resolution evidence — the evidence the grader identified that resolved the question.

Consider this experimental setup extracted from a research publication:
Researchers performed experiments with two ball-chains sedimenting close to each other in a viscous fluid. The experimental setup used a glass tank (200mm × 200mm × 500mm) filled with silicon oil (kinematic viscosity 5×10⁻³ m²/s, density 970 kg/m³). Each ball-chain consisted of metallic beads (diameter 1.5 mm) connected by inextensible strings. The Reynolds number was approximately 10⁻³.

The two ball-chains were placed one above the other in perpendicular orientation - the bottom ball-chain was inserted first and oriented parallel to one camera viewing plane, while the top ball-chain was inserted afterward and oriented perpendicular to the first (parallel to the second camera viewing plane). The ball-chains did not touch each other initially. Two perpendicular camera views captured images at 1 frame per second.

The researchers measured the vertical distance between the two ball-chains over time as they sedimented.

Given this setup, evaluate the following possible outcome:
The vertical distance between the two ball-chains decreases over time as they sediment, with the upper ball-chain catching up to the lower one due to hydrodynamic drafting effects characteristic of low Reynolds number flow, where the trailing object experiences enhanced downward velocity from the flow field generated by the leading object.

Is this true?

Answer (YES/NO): NO